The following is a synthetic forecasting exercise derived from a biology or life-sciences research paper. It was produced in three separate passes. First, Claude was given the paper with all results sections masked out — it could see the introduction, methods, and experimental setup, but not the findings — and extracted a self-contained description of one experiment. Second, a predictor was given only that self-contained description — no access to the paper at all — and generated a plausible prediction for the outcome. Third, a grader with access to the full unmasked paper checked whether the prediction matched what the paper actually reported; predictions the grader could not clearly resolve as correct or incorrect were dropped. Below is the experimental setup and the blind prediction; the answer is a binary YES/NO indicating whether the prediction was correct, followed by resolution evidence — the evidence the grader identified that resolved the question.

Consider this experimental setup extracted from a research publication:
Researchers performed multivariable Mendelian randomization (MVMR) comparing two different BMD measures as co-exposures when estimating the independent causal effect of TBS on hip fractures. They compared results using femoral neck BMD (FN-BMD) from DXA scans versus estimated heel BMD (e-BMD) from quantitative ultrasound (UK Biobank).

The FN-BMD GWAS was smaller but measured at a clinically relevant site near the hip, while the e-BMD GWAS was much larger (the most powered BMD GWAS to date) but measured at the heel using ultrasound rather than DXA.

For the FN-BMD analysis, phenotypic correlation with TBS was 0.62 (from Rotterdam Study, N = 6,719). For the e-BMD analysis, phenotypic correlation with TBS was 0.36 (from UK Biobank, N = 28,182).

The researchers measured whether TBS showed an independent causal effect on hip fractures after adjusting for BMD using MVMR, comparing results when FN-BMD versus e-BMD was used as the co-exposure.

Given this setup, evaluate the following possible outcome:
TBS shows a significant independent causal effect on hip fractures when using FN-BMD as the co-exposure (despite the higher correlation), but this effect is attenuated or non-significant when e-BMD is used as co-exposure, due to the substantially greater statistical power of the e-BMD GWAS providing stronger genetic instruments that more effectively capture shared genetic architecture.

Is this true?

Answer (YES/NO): NO